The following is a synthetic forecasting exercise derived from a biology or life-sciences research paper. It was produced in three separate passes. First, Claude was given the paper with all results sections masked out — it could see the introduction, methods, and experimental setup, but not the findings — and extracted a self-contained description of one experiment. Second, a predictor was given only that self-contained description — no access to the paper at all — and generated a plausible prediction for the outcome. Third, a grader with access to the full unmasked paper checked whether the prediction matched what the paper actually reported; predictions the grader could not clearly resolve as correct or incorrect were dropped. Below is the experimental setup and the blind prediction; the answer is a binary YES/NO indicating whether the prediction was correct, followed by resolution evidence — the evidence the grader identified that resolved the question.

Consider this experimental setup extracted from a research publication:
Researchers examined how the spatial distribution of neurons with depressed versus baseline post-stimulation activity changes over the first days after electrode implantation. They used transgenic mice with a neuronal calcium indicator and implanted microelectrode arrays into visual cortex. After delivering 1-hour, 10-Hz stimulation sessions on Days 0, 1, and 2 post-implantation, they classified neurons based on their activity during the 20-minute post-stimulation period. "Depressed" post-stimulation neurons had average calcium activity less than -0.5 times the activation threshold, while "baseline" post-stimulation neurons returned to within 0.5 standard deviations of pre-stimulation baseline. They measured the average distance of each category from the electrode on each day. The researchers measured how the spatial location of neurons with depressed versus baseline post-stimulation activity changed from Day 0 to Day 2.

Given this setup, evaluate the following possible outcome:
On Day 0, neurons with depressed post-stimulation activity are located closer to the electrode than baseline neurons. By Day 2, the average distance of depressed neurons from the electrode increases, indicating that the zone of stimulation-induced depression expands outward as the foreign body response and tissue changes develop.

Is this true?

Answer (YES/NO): YES